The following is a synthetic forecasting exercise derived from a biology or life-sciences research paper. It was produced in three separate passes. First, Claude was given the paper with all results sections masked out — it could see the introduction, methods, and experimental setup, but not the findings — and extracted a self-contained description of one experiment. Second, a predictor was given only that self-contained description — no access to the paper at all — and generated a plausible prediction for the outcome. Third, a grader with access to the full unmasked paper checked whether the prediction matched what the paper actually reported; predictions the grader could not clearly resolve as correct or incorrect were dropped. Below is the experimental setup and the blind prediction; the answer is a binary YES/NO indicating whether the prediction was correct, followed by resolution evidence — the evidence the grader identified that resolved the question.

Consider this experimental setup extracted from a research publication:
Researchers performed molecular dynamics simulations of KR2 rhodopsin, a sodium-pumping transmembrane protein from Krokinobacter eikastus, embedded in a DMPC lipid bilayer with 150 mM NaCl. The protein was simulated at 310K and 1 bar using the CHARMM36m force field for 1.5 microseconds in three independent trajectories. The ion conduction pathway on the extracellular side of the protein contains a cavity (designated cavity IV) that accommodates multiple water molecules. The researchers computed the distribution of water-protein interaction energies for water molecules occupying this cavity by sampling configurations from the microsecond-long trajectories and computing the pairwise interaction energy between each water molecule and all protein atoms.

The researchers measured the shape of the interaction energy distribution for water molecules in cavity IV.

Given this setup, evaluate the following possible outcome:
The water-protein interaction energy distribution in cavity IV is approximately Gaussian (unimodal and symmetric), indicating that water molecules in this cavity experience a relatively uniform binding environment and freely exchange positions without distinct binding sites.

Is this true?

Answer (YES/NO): NO